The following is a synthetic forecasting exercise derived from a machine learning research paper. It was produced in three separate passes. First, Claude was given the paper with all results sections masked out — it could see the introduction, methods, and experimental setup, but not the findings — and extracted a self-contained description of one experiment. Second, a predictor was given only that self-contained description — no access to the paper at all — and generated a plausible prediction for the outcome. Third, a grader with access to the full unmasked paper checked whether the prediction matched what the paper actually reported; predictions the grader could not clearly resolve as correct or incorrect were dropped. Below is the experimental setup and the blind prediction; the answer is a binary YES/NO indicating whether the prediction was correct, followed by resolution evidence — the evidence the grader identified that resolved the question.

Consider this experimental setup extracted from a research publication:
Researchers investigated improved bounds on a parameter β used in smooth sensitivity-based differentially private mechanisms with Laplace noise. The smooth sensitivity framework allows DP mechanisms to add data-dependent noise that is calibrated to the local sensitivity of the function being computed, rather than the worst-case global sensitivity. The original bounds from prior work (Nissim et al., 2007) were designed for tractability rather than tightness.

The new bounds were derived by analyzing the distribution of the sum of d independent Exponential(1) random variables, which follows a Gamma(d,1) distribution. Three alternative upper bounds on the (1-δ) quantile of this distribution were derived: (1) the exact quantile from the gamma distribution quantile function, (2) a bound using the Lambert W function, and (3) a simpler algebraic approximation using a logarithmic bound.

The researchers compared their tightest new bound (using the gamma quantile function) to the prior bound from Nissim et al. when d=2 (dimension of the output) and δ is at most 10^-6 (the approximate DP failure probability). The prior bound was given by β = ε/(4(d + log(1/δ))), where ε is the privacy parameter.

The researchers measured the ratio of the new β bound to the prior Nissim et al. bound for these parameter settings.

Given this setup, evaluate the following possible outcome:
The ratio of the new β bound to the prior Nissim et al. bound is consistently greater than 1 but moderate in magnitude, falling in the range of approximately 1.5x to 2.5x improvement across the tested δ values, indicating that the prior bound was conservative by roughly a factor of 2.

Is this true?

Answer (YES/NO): YES